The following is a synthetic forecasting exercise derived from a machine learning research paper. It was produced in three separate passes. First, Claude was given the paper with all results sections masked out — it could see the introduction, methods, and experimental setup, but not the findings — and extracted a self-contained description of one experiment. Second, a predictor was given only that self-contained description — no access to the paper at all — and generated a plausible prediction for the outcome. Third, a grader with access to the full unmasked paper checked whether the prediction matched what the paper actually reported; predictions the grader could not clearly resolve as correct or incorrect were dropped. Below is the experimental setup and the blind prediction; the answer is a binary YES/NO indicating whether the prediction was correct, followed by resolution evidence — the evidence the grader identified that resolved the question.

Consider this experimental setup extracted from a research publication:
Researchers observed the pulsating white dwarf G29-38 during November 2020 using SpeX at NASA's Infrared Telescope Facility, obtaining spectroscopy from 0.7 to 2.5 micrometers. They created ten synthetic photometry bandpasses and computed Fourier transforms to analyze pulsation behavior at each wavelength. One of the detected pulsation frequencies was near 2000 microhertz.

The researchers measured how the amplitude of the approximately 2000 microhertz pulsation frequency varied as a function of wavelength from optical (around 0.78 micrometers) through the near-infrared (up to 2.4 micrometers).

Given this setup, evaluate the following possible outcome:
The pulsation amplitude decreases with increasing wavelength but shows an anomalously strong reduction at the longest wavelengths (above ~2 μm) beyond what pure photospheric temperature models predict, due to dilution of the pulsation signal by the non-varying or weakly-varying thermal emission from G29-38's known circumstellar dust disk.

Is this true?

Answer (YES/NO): NO